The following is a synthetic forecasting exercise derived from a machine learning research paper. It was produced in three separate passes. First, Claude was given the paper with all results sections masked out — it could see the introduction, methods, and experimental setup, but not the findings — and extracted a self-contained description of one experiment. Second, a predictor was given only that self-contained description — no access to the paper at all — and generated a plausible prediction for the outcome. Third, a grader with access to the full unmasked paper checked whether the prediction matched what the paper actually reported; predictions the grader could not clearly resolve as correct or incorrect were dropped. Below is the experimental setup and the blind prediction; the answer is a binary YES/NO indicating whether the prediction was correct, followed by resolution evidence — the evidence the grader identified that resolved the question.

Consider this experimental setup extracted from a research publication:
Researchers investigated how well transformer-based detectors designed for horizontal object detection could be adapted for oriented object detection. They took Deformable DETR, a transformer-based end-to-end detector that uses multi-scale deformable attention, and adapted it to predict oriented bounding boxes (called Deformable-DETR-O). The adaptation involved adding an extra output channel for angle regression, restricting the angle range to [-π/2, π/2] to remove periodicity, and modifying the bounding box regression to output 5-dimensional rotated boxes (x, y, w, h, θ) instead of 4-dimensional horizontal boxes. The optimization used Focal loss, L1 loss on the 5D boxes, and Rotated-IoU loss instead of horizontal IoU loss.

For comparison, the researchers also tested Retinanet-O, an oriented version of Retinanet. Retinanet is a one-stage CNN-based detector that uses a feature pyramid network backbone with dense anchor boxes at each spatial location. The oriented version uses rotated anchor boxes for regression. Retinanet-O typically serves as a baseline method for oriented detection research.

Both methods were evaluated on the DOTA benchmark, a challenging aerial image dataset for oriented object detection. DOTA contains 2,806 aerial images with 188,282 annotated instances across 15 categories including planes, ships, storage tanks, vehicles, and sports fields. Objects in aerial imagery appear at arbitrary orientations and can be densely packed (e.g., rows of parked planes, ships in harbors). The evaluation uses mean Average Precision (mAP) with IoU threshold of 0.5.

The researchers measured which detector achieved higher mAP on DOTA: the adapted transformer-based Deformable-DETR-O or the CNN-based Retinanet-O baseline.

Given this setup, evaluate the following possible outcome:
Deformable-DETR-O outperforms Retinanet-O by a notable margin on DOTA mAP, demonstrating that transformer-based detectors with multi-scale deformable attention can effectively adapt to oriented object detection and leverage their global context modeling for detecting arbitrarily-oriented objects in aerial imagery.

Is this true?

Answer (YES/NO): NO